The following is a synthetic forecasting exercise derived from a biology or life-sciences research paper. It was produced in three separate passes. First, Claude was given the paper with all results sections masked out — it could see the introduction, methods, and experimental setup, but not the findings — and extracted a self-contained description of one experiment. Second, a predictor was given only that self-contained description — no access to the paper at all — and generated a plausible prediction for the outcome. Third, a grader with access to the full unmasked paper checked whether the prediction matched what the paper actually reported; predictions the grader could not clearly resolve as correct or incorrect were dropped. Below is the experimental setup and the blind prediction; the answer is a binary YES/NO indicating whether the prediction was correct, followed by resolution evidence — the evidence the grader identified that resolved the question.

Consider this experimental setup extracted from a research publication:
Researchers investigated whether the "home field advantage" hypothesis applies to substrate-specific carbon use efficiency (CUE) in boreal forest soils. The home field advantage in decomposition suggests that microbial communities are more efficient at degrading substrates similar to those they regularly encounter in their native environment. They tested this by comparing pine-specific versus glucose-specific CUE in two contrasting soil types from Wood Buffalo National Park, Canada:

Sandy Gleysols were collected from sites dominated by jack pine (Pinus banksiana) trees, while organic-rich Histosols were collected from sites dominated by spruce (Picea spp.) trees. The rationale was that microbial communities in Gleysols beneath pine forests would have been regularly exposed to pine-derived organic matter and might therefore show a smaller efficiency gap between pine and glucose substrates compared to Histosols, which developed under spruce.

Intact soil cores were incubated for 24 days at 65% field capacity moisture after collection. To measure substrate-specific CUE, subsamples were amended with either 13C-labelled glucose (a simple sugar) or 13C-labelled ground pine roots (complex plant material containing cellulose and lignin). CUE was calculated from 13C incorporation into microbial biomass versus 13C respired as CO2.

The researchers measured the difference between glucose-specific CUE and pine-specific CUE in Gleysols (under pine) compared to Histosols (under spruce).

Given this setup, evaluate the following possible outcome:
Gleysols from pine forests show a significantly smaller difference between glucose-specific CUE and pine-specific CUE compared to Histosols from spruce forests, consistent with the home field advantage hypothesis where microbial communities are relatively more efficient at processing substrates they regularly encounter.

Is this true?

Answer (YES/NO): NO